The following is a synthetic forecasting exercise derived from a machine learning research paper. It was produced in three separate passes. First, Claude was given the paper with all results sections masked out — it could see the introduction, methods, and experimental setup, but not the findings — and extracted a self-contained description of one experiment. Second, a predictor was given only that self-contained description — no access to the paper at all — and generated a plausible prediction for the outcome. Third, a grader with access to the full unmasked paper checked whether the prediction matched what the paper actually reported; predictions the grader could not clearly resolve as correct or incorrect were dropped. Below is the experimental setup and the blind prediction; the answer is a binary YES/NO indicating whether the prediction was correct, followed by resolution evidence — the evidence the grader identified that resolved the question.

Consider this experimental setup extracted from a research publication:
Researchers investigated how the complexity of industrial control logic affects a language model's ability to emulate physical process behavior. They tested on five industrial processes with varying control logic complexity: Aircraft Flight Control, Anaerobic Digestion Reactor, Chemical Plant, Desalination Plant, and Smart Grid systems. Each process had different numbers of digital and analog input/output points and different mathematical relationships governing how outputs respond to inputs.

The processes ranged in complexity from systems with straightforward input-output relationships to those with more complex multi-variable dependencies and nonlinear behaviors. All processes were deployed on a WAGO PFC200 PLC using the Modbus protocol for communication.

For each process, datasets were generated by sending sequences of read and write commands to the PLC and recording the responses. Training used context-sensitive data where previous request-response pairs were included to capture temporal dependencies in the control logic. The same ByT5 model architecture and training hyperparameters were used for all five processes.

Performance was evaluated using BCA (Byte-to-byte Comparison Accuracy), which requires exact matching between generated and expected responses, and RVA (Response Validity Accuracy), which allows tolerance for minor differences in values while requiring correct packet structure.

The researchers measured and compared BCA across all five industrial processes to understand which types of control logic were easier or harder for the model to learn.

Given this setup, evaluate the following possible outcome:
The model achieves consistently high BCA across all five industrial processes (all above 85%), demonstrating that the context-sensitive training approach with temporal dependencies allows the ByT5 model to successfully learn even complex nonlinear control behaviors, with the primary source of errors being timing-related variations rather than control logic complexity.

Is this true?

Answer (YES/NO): NO